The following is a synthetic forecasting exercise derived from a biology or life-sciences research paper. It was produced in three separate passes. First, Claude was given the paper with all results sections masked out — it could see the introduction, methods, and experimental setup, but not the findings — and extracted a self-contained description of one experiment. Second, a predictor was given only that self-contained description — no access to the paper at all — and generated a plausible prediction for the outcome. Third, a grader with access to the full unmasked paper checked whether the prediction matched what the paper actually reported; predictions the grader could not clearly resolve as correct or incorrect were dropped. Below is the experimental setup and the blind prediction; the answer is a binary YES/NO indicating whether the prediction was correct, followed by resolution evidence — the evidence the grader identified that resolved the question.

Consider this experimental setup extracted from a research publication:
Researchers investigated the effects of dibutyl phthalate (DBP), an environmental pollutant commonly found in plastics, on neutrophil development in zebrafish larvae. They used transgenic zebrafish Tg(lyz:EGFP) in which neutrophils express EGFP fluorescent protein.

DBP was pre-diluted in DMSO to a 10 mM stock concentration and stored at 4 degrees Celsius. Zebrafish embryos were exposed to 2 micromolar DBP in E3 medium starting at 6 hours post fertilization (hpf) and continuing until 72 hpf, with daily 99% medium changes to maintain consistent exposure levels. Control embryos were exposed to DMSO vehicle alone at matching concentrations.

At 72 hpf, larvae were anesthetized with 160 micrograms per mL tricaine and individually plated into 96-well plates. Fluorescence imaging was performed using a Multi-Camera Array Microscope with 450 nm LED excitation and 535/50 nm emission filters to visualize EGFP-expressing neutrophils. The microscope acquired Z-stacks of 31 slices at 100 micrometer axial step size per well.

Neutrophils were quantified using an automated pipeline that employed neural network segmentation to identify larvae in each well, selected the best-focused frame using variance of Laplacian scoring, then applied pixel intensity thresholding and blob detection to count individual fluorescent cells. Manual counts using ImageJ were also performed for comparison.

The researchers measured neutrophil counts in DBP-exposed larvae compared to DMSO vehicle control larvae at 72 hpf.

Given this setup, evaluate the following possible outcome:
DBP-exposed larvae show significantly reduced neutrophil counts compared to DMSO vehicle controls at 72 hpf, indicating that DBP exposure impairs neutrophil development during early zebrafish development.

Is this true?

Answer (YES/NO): YES